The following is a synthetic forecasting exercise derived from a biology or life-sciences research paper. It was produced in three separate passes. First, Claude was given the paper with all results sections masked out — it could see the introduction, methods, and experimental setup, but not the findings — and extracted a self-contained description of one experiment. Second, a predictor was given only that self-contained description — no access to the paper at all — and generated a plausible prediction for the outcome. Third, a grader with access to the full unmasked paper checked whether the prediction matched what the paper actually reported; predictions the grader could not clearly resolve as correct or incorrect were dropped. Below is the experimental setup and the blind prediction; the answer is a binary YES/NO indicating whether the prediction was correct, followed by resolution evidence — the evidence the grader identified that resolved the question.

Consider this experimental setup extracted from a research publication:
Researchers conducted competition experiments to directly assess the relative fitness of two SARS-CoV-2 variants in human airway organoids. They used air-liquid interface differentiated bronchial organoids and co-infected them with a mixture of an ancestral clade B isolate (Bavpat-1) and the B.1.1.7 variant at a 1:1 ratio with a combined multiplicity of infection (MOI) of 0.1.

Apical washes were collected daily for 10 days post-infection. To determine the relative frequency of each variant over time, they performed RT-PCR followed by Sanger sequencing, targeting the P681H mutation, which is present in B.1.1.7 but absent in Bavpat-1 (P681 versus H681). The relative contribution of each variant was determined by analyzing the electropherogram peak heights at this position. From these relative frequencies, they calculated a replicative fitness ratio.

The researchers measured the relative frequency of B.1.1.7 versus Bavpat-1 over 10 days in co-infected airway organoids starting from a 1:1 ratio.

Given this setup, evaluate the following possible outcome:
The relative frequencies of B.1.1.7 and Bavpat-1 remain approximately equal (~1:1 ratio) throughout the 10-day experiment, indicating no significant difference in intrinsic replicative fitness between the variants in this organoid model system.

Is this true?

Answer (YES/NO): NO